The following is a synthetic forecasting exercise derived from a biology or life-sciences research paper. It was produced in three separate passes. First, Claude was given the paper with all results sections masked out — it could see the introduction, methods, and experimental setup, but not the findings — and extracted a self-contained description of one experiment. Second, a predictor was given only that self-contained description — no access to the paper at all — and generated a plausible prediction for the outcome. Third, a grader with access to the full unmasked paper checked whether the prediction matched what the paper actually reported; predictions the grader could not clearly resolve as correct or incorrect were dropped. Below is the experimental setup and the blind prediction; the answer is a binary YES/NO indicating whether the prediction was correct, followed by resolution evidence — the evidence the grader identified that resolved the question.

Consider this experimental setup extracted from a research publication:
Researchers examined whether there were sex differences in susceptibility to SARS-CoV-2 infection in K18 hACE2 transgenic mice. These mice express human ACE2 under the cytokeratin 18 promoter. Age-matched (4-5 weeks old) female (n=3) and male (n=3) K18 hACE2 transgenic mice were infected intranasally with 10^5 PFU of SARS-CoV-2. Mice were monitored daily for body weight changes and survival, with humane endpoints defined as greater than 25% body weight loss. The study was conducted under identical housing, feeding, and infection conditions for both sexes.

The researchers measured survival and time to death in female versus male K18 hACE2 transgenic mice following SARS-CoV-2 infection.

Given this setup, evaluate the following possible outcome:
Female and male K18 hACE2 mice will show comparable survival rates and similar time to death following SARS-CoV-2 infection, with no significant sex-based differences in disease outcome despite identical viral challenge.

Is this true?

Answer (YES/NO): YES